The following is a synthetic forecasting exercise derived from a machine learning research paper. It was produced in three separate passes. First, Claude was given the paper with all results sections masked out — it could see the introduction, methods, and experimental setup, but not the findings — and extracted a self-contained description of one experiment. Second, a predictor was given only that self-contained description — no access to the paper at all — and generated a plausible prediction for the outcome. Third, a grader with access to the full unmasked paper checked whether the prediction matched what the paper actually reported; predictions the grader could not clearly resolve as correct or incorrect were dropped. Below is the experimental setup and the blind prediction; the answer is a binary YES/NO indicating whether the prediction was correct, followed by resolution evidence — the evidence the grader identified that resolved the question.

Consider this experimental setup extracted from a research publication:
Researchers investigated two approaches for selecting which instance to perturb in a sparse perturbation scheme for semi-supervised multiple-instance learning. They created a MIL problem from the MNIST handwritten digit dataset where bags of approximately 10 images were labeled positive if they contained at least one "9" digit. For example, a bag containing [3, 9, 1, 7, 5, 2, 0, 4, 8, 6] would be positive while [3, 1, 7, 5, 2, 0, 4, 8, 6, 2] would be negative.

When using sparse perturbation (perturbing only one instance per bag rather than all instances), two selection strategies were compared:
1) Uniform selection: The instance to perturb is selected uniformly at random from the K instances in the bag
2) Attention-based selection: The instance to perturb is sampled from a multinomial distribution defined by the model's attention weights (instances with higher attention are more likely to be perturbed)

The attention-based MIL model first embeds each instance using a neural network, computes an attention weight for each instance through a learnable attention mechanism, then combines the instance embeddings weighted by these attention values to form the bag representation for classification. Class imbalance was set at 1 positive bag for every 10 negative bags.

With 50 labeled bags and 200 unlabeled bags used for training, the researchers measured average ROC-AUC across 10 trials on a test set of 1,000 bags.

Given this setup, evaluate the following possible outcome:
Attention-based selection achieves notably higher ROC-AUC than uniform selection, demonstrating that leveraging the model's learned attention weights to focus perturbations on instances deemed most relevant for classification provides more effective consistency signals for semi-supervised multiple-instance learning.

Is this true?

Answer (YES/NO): NO